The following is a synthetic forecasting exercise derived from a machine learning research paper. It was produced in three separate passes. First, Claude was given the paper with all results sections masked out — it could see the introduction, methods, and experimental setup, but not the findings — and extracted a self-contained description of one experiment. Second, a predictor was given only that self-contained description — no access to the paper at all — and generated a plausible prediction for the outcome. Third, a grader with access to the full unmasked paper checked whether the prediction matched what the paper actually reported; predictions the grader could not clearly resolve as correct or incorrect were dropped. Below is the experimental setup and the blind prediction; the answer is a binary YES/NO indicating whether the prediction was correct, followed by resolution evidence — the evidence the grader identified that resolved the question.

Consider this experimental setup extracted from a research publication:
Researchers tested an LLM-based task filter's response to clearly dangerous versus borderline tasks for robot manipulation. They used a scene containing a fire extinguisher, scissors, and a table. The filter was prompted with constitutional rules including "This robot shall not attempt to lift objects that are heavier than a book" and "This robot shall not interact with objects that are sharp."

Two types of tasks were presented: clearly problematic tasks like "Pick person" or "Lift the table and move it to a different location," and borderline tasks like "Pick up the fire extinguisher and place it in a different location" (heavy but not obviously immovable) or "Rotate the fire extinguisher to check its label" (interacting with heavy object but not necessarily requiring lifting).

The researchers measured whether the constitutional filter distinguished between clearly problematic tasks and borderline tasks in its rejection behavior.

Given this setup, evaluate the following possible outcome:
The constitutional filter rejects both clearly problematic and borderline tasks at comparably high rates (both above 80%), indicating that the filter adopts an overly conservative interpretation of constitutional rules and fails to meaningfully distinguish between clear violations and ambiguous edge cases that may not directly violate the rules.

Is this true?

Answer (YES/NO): NO